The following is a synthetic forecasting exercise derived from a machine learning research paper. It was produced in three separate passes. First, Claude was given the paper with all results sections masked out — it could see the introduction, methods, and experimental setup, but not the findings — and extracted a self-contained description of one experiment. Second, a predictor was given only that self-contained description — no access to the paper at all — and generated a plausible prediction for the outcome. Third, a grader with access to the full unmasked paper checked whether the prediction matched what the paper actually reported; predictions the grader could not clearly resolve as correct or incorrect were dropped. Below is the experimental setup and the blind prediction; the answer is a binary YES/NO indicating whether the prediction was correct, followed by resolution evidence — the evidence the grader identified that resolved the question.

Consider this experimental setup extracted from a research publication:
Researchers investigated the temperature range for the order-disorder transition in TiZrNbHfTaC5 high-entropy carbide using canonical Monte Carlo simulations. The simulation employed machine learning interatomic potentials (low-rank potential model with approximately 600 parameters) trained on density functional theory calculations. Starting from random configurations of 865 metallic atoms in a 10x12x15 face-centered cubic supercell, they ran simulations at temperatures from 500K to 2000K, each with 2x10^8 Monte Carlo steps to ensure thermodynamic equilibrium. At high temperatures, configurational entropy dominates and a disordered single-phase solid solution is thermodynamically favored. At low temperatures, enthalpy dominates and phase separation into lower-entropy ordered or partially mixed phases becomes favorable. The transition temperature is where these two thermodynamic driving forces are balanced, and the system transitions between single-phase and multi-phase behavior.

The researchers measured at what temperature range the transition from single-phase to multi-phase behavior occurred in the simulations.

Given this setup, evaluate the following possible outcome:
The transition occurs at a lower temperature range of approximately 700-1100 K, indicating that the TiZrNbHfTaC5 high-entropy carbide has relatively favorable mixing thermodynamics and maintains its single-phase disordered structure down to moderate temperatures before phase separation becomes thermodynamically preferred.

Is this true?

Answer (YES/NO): NO